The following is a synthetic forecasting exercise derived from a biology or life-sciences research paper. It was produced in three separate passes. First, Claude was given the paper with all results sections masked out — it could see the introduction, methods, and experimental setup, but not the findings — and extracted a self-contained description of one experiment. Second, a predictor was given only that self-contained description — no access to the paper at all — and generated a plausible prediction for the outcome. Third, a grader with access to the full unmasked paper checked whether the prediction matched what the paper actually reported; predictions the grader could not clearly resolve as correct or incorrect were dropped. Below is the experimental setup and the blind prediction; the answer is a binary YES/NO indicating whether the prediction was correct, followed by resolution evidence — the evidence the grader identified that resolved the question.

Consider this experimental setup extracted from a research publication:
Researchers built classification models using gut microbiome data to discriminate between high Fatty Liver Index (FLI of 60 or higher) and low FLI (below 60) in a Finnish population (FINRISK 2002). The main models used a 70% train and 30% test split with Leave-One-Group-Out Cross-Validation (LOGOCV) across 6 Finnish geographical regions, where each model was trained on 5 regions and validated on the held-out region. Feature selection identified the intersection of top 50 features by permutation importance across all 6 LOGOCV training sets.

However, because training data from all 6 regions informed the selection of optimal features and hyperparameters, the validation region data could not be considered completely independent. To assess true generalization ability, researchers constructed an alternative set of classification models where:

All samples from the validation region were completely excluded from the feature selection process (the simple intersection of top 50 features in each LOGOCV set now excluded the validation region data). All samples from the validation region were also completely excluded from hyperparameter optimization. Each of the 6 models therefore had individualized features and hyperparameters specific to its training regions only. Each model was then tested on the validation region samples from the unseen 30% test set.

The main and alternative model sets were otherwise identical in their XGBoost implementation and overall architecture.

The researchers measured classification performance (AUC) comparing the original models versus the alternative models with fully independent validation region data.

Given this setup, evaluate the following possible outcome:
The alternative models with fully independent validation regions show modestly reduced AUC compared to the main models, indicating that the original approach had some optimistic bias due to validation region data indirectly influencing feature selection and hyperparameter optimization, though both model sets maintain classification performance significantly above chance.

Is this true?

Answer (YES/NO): NO